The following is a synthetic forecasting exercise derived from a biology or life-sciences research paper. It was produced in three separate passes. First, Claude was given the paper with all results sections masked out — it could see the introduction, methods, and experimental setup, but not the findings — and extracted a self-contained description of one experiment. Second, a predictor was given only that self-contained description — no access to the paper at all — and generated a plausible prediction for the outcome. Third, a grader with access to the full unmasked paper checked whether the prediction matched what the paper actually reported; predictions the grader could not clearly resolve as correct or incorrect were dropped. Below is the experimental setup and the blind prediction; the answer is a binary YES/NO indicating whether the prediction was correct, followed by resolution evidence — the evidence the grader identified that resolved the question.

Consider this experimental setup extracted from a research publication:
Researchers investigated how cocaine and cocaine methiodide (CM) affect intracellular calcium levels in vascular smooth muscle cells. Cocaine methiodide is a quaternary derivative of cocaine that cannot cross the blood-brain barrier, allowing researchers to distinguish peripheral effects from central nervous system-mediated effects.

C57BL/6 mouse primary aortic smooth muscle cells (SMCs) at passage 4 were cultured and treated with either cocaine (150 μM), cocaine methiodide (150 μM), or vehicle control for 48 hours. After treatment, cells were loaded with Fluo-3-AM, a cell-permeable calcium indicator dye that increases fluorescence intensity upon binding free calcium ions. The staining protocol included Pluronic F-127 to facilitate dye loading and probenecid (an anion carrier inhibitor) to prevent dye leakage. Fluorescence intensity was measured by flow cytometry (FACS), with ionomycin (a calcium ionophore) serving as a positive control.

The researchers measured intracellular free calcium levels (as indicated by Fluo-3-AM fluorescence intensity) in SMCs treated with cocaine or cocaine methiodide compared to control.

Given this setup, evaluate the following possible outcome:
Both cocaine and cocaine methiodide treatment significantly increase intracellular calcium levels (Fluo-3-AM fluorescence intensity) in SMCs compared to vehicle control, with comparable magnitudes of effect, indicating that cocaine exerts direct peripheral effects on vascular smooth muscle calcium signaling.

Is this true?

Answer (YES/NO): YES